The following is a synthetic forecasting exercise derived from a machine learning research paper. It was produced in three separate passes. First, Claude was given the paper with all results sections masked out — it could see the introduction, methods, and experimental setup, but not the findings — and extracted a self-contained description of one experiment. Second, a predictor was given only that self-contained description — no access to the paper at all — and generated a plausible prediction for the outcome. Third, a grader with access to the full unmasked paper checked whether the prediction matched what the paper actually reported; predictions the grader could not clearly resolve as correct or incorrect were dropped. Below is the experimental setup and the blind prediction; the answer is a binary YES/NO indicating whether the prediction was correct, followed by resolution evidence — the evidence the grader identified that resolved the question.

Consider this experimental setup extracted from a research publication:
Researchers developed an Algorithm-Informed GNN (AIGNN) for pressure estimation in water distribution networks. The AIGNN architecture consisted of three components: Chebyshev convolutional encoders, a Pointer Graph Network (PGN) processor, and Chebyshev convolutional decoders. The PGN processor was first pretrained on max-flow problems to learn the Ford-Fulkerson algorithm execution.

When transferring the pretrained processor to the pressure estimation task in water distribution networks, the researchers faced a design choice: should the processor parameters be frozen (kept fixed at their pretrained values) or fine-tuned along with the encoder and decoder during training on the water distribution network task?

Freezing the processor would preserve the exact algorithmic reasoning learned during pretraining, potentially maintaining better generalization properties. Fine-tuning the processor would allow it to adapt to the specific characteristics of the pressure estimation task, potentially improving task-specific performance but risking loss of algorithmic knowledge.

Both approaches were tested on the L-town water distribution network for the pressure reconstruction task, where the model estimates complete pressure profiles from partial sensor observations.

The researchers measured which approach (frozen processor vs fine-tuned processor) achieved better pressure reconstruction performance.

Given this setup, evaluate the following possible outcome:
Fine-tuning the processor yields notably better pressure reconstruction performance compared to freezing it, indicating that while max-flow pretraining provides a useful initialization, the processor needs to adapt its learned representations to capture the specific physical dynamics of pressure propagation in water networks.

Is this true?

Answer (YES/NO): NO